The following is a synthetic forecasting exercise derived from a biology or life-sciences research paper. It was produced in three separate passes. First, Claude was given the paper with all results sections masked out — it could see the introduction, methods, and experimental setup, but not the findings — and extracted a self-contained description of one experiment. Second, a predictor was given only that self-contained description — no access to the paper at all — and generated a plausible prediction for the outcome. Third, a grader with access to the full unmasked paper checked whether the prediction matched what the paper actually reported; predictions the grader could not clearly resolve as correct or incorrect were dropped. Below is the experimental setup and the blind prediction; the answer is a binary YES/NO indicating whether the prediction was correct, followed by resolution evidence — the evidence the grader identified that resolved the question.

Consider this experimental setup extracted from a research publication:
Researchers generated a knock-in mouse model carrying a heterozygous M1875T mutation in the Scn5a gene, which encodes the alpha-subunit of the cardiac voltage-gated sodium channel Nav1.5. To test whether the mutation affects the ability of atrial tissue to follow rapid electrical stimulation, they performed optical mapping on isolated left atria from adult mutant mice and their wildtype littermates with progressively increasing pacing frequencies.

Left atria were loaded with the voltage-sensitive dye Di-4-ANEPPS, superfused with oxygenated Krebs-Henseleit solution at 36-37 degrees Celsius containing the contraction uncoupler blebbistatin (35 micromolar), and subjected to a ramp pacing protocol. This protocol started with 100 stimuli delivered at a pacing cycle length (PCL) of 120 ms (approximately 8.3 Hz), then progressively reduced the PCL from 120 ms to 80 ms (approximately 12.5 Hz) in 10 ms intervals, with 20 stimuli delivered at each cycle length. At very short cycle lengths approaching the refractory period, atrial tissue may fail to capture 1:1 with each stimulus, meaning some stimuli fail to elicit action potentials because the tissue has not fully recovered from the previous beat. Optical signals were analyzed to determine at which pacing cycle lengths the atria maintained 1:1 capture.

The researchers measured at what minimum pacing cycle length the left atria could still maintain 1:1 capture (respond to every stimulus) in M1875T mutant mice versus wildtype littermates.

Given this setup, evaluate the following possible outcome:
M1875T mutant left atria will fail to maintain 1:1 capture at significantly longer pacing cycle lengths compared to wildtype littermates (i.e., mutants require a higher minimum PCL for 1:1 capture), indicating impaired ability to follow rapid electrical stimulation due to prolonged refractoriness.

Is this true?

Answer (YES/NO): NO